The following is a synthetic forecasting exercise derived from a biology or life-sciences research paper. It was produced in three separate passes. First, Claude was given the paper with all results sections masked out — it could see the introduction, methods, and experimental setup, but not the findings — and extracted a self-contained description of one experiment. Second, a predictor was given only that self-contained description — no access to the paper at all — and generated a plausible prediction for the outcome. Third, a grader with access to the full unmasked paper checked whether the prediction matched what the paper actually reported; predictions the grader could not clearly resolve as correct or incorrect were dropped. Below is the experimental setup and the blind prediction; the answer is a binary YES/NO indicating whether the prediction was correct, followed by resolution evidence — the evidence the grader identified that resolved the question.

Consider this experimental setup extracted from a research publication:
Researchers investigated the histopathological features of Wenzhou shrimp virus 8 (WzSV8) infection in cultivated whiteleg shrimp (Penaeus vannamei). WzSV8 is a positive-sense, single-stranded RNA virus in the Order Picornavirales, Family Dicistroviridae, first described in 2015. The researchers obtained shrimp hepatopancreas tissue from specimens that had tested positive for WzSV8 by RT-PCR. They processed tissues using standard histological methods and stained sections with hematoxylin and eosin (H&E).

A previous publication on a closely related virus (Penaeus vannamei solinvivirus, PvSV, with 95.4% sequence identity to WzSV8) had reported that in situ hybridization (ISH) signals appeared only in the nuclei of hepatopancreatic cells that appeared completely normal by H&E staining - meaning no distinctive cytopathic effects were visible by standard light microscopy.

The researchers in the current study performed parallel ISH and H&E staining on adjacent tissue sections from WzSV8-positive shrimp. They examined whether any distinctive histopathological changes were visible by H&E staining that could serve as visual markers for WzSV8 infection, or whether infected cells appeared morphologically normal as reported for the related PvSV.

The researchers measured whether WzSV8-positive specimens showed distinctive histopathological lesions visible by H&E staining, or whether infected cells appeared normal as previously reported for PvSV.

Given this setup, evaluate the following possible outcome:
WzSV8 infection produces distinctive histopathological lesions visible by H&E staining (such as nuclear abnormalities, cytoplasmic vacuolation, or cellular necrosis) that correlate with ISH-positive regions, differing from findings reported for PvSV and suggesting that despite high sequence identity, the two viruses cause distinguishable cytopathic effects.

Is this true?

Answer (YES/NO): YES